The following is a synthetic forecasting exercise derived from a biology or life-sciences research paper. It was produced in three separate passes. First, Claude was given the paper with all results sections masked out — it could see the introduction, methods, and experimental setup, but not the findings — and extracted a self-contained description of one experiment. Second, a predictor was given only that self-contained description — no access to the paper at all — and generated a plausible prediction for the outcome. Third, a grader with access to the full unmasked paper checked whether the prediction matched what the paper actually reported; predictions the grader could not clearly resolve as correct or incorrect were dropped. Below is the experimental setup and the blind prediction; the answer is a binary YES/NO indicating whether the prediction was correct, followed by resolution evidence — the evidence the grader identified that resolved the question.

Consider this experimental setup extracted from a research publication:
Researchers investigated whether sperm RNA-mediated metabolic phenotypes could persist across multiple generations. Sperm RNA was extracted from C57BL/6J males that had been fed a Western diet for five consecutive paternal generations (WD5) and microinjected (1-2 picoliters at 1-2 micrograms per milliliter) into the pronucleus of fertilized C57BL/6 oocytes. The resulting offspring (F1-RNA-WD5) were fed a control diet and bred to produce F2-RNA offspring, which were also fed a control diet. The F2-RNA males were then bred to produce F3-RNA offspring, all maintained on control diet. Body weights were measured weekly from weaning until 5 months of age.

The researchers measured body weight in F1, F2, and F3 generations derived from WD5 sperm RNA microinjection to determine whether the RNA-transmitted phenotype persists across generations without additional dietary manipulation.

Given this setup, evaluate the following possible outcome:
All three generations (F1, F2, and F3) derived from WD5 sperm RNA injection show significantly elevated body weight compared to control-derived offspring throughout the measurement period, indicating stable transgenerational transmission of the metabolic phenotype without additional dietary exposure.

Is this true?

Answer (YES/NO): NO